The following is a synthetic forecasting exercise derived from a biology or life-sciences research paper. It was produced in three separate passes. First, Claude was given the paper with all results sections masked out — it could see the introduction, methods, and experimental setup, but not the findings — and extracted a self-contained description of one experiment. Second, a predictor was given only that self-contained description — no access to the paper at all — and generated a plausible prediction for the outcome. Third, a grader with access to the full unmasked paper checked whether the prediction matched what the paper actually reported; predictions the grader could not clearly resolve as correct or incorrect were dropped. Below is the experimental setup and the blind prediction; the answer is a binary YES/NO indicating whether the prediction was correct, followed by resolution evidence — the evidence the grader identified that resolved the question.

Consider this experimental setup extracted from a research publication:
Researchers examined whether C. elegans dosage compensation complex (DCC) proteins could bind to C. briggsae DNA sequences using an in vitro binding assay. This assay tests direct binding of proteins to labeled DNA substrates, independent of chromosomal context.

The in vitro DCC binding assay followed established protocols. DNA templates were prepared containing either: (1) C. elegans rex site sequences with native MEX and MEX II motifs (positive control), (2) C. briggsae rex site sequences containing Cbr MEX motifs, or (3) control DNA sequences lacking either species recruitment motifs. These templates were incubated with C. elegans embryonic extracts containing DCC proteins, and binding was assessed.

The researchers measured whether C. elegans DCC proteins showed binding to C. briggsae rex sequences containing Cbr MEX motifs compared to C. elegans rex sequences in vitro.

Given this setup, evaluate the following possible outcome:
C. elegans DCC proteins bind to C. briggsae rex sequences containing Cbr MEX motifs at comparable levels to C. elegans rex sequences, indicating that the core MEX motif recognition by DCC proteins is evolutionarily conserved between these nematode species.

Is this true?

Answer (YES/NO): NO